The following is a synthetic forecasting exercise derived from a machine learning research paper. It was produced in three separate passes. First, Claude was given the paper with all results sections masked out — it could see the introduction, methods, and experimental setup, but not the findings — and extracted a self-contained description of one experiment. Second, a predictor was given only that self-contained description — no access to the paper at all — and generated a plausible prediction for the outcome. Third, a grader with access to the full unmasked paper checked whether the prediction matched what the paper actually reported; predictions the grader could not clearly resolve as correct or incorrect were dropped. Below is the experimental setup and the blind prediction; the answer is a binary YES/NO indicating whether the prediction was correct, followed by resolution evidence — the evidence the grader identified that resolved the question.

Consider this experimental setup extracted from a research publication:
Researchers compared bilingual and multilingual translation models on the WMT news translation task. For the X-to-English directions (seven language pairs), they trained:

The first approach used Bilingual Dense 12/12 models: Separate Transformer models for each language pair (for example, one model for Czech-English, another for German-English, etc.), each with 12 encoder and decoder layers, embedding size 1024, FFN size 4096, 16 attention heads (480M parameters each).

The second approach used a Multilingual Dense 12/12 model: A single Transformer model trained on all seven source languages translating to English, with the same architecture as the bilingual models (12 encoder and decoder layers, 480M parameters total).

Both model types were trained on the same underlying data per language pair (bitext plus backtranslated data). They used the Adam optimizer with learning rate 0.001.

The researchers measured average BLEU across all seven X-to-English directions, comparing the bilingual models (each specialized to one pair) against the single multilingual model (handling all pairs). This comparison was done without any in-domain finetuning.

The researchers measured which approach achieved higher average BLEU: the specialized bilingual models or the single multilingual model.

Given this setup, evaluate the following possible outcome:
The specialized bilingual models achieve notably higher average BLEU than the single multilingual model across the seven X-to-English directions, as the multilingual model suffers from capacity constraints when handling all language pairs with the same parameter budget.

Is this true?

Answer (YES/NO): NO